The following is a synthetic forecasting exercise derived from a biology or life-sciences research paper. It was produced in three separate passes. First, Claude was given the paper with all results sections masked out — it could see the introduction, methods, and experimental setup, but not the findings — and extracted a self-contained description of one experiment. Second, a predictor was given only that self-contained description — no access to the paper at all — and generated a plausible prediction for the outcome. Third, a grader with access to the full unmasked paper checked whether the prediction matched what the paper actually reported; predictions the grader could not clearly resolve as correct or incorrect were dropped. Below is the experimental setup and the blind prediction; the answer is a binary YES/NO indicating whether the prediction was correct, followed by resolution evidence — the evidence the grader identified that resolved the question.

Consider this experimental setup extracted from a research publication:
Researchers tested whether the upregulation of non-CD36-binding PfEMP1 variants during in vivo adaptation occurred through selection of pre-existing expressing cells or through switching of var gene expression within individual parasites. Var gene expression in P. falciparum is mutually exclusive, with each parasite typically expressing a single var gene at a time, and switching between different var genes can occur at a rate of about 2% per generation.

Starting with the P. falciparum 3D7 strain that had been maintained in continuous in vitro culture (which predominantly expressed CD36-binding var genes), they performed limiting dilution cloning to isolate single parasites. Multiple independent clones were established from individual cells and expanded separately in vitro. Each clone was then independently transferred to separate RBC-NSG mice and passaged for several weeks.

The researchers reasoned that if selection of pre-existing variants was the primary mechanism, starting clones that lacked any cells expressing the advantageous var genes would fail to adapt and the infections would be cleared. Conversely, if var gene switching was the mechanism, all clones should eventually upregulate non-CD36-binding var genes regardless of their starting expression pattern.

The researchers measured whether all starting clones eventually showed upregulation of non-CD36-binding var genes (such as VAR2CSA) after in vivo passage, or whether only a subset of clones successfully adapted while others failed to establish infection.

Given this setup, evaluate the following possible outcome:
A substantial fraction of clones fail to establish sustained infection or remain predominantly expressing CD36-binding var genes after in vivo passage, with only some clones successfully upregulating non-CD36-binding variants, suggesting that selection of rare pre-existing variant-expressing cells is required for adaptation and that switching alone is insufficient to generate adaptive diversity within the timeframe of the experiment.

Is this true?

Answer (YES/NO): NO